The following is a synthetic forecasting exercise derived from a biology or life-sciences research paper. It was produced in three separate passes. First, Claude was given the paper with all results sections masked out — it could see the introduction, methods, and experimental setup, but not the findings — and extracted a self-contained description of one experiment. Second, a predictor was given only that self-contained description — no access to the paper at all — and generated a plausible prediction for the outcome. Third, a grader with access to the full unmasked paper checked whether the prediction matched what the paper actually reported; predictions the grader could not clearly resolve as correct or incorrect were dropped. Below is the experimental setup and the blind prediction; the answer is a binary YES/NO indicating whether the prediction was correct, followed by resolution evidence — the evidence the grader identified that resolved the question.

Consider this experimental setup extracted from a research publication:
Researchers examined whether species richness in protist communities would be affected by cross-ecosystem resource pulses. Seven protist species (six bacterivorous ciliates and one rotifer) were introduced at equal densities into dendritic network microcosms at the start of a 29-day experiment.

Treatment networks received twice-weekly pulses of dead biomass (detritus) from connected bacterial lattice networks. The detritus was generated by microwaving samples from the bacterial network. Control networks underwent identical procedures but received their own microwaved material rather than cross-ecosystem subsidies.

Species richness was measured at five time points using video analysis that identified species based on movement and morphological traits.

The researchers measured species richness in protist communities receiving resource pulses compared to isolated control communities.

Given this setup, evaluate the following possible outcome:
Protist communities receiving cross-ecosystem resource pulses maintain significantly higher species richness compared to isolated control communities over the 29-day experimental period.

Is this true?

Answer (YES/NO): NO